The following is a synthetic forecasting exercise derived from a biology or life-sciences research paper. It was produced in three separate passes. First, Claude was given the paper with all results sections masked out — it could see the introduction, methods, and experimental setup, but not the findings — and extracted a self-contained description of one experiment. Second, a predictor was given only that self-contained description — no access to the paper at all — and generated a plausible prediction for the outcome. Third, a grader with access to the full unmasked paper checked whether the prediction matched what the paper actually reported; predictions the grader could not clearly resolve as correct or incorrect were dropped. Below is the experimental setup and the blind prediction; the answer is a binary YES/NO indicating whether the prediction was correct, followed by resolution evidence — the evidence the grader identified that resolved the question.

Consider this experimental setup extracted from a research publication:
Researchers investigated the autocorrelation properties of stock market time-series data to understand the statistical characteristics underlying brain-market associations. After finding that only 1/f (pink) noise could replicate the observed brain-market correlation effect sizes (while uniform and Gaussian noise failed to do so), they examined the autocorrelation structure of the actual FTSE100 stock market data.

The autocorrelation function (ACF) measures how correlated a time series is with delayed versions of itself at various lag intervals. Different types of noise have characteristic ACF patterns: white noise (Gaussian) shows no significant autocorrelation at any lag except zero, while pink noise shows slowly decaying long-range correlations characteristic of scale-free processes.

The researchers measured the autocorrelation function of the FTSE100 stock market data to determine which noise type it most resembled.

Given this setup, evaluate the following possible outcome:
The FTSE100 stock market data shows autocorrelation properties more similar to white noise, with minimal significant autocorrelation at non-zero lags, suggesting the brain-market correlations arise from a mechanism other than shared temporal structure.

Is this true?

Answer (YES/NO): NO